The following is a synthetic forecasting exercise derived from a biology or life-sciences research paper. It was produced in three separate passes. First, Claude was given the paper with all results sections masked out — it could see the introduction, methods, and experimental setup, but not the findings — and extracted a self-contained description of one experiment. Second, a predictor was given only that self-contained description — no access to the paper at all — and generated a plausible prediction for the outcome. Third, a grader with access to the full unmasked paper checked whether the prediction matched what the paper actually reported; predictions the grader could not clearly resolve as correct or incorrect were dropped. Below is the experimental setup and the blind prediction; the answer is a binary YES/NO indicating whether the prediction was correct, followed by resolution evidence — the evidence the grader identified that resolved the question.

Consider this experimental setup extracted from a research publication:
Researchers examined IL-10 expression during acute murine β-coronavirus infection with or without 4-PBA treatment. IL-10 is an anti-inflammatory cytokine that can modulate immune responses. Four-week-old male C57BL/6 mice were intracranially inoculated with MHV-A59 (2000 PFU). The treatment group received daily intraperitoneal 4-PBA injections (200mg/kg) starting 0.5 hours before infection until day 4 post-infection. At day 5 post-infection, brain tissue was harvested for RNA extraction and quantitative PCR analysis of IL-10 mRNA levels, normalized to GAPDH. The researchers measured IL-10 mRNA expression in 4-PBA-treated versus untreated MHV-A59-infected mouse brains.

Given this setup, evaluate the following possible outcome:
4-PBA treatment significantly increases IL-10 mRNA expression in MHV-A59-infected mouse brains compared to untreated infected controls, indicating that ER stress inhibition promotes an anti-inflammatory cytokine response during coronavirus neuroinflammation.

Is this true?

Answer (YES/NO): NO